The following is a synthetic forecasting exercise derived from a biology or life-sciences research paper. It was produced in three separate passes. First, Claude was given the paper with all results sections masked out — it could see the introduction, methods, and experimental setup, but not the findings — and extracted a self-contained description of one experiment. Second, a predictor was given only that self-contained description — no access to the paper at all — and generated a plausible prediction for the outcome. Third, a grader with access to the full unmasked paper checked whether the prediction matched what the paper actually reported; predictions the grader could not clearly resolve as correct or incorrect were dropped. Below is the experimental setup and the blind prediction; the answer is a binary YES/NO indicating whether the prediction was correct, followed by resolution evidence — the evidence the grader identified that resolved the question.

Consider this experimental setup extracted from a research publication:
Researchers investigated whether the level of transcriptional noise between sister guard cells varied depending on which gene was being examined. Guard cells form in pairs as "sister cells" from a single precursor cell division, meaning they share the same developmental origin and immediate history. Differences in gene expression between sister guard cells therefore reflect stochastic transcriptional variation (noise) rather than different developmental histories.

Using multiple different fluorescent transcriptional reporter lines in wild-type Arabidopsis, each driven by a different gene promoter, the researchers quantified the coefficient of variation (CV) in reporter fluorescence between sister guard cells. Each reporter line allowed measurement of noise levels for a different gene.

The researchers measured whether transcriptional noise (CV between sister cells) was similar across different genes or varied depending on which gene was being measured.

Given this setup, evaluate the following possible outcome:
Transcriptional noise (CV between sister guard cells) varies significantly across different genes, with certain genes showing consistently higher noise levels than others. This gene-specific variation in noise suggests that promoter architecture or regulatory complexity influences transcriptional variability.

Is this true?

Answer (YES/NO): YES